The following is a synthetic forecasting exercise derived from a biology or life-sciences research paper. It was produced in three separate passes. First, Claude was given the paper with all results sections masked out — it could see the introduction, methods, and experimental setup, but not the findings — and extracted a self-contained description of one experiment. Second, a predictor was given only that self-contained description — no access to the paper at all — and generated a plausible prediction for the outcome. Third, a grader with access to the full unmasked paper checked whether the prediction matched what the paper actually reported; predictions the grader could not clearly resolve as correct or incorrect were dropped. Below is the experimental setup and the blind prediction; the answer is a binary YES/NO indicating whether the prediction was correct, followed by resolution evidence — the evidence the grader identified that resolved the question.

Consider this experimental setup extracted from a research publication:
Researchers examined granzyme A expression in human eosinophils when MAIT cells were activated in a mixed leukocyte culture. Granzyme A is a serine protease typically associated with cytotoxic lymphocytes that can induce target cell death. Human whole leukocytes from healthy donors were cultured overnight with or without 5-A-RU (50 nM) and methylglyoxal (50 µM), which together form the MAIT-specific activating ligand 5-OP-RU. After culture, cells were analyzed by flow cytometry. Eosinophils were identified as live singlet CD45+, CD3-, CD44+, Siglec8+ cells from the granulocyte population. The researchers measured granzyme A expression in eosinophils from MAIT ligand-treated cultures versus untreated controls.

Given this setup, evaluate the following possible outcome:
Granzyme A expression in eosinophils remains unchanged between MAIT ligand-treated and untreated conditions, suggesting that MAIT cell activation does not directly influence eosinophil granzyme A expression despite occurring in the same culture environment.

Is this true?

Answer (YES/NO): NO